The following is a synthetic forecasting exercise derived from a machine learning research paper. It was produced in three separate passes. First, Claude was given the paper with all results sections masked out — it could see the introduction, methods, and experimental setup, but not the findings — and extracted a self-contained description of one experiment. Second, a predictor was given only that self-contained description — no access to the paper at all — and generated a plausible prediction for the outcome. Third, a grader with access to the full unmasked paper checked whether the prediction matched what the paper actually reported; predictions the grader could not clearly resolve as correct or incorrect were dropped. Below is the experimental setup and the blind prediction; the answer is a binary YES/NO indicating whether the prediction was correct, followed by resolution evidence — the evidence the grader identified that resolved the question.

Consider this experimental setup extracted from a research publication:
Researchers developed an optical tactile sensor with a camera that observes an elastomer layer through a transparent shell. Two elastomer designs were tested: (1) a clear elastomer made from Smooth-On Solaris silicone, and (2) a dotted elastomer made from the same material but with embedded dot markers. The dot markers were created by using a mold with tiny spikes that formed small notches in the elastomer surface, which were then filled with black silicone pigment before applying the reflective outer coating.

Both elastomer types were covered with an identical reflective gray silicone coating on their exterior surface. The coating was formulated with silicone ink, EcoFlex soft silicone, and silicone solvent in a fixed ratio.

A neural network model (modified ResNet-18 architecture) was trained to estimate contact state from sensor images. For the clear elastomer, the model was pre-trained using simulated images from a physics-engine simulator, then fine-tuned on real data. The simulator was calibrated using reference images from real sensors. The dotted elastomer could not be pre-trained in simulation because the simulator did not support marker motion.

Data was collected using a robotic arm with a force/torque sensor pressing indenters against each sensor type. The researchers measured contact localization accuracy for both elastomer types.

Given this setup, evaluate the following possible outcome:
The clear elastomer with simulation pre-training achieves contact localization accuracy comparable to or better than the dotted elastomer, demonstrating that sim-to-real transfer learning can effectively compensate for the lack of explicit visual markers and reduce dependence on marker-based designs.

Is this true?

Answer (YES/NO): NO